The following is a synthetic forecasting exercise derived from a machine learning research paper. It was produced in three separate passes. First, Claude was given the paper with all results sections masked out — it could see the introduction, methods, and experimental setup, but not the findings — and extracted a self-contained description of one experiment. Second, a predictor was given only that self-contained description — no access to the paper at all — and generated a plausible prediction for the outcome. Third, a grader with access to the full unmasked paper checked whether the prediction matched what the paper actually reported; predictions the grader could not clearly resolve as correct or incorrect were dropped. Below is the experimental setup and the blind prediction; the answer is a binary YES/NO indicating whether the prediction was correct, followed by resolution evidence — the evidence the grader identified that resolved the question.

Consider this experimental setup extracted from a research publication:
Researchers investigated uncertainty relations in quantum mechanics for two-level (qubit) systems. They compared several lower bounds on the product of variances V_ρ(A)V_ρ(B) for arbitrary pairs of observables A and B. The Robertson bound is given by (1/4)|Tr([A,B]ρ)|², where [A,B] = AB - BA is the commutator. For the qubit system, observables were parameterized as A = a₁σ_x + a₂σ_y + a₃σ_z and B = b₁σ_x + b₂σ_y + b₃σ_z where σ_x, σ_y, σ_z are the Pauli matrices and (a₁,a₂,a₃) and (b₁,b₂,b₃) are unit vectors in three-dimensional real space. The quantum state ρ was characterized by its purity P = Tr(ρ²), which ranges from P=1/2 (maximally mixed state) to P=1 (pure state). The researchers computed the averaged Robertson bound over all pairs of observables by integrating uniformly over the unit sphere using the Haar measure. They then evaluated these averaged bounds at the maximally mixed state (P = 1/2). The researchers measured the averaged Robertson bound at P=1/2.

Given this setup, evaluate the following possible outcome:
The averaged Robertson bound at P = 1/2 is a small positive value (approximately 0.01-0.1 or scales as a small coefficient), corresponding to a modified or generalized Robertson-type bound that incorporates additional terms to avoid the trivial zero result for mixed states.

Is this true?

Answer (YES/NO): NO